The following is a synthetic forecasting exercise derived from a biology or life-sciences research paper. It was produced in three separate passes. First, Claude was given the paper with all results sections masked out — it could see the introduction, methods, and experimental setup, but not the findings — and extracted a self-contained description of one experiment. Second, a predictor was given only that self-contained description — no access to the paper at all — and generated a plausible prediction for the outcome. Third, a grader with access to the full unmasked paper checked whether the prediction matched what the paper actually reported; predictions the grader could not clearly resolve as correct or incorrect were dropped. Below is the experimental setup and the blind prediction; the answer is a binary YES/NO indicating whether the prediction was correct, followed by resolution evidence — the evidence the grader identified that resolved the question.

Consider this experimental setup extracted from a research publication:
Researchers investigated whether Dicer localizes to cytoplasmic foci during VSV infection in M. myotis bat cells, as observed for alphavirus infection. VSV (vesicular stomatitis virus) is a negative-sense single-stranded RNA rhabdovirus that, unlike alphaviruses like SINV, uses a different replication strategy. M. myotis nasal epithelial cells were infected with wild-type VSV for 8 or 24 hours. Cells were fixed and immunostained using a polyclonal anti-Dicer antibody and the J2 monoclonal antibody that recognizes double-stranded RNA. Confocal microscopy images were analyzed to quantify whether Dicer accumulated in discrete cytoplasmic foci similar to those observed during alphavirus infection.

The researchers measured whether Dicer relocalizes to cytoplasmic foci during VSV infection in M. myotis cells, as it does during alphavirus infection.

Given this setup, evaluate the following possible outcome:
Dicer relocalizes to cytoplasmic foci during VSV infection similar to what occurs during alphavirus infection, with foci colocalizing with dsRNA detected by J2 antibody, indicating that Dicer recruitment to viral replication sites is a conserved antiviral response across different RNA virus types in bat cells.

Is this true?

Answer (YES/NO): NO